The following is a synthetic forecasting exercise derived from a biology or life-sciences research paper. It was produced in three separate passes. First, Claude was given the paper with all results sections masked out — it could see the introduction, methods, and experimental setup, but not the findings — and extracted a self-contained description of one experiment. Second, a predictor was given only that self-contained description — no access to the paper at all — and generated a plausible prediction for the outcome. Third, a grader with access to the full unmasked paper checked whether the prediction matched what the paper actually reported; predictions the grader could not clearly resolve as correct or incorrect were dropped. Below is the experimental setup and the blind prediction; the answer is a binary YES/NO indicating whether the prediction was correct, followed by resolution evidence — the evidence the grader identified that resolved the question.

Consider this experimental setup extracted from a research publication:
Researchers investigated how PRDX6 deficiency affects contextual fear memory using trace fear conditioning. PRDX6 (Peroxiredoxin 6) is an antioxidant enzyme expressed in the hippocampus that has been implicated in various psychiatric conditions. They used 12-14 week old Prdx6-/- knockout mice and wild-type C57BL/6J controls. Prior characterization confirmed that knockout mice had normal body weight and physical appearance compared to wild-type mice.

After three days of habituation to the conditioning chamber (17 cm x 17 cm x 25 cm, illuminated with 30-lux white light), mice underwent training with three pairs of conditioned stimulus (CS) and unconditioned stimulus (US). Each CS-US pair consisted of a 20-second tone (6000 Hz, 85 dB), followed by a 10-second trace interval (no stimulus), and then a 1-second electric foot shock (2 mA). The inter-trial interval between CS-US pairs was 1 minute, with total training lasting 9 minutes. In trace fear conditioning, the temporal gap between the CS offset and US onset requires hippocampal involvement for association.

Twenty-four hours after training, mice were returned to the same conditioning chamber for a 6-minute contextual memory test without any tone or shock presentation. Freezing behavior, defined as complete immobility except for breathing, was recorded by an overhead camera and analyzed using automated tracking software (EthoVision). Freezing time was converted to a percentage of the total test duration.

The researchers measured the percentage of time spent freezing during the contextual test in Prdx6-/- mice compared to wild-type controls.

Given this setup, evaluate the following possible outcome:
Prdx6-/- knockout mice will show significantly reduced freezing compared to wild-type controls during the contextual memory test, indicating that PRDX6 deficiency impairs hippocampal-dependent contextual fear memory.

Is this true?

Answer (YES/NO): NO